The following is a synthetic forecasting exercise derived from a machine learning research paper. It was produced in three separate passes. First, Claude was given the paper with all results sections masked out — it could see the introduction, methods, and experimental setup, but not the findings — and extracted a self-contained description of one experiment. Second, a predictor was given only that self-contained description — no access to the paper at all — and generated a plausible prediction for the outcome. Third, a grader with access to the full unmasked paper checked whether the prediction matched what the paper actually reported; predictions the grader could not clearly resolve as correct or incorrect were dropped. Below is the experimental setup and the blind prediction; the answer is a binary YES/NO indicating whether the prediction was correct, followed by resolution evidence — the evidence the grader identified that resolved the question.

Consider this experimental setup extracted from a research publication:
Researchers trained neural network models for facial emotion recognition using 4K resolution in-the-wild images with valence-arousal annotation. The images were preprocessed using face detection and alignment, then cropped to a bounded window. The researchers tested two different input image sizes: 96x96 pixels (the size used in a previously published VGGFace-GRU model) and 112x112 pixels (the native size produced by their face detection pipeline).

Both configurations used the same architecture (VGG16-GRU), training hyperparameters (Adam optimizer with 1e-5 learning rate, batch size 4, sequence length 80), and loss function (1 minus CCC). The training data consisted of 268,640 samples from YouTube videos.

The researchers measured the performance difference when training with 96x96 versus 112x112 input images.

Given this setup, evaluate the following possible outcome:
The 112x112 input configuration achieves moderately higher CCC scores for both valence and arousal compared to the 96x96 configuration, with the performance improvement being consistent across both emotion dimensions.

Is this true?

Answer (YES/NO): NO